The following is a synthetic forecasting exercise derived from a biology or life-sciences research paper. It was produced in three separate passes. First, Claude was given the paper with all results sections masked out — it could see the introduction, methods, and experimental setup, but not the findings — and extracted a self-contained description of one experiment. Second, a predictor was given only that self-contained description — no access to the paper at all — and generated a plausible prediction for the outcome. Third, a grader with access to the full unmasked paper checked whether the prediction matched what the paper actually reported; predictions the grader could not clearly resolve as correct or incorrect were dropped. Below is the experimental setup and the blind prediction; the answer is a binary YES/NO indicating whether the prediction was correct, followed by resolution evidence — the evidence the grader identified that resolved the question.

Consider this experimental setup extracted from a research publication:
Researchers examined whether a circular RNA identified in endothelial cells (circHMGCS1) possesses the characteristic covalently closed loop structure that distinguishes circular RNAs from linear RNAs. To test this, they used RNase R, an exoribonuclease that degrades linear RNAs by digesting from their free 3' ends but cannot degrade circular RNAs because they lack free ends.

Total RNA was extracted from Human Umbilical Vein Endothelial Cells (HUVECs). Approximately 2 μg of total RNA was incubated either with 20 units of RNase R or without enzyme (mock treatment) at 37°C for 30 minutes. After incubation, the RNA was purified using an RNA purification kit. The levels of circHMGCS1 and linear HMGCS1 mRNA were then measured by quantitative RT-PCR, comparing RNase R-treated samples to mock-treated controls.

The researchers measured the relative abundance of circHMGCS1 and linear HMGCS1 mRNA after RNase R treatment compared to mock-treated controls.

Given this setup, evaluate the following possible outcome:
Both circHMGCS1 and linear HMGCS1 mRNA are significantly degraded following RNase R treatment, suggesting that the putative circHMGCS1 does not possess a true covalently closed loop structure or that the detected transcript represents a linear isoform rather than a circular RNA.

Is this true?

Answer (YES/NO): NO